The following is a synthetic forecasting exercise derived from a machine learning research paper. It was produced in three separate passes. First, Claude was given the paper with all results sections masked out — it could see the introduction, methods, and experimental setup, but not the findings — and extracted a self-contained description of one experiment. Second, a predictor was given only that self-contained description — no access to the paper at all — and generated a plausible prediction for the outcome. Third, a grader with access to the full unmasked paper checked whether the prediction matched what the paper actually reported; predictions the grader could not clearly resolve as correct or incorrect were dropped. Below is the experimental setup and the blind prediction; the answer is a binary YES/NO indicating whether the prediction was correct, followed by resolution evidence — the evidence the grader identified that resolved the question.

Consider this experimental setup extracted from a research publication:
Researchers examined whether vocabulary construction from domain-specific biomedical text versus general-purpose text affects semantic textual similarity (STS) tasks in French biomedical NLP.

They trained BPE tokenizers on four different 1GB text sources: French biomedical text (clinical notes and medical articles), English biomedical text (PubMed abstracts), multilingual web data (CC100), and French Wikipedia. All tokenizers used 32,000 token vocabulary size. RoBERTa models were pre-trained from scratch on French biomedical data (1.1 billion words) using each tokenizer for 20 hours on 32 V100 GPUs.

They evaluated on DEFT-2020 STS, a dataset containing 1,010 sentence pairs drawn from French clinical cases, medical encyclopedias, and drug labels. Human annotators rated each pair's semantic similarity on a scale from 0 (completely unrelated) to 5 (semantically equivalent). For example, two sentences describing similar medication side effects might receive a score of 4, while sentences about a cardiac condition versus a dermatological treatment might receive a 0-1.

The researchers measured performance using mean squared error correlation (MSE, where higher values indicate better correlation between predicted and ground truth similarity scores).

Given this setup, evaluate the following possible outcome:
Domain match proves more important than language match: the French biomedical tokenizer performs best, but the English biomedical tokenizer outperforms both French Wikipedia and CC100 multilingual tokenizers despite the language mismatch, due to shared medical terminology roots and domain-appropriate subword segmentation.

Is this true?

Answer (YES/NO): NO